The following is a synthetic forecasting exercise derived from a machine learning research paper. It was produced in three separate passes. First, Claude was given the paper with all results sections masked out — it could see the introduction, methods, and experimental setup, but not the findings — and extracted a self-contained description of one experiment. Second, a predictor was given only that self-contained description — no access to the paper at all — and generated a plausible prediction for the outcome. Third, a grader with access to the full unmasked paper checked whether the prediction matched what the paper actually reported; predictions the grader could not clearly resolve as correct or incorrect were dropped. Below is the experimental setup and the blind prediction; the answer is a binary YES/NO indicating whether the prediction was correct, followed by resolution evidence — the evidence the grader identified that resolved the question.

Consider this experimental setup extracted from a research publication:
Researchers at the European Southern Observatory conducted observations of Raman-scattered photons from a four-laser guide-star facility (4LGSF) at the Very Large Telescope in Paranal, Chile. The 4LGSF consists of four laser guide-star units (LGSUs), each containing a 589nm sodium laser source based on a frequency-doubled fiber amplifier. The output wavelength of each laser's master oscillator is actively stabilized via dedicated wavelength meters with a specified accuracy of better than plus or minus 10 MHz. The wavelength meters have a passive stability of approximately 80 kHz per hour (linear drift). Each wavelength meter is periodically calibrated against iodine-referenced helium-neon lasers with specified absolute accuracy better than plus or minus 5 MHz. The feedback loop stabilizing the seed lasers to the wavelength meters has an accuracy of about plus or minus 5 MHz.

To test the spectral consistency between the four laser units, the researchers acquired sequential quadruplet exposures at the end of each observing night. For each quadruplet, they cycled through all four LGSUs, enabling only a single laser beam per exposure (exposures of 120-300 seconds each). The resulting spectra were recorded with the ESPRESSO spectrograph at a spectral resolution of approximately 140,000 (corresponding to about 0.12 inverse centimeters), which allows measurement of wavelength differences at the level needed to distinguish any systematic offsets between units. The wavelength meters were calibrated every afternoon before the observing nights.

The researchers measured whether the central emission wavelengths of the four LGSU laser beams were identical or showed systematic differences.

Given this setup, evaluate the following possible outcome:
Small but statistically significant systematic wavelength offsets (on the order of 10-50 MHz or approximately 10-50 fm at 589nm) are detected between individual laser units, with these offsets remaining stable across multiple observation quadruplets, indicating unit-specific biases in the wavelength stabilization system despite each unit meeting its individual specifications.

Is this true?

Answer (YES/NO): YES